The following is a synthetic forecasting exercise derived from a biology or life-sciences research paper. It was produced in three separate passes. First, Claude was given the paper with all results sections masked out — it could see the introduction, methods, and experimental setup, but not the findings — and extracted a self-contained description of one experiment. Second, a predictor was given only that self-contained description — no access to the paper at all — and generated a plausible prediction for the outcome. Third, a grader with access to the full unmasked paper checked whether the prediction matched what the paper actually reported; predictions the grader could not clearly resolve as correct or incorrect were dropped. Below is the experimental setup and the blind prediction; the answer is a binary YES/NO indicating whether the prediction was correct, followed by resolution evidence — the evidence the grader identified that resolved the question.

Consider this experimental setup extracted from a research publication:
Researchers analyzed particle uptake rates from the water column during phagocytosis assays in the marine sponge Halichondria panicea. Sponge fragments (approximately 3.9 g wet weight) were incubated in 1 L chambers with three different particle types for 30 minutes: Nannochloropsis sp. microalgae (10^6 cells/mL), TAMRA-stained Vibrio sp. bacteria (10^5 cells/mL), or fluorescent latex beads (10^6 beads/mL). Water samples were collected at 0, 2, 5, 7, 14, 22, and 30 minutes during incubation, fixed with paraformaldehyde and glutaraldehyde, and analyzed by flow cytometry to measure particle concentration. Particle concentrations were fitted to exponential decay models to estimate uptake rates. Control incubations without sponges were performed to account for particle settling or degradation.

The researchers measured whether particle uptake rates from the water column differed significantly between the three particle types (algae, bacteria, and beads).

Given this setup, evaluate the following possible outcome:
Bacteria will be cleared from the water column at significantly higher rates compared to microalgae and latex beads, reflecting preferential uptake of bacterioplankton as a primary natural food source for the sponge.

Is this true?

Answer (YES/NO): NO